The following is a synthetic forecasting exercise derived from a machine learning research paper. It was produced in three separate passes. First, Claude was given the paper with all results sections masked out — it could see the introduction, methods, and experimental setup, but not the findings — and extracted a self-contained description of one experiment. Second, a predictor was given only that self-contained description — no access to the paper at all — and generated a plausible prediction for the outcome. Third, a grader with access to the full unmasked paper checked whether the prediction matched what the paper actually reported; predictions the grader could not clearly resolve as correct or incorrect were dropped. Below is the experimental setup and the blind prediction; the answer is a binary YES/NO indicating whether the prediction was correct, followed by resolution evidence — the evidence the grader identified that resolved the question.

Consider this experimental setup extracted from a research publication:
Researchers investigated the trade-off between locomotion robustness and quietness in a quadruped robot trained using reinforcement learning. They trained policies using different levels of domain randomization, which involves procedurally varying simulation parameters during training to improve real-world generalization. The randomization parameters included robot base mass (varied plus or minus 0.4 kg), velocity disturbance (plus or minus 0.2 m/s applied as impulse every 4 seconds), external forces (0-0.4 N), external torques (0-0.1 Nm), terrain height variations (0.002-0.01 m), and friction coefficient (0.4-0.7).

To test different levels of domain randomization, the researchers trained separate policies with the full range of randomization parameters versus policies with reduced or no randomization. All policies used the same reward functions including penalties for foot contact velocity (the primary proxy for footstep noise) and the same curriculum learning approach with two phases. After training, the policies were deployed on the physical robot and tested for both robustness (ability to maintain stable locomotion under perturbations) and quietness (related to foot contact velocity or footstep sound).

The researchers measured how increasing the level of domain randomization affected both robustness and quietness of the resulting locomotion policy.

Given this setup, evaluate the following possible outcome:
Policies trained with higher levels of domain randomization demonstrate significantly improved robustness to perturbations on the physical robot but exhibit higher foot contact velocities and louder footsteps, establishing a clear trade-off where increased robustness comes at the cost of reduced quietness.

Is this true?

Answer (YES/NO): YES